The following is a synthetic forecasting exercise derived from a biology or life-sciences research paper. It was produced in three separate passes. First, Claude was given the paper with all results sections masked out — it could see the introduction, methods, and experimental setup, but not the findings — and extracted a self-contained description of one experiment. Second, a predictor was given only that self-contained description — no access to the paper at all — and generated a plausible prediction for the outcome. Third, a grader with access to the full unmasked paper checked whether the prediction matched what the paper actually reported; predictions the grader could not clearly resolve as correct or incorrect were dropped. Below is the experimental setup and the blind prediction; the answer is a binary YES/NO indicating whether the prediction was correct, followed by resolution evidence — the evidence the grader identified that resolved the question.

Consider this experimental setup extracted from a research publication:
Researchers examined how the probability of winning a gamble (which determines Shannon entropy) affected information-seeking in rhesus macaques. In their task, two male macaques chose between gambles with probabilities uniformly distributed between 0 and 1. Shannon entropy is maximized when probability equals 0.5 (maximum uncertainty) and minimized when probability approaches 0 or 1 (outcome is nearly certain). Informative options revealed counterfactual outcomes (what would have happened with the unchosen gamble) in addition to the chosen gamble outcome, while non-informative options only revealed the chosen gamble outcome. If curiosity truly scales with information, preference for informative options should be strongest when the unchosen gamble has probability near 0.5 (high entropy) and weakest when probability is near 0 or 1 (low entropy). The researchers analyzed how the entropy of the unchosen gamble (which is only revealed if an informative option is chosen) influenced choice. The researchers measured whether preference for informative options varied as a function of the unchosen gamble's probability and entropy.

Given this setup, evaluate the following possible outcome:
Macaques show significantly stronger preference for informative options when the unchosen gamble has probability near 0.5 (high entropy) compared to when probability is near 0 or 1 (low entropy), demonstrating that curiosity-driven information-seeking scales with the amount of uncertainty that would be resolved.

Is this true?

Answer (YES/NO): YES